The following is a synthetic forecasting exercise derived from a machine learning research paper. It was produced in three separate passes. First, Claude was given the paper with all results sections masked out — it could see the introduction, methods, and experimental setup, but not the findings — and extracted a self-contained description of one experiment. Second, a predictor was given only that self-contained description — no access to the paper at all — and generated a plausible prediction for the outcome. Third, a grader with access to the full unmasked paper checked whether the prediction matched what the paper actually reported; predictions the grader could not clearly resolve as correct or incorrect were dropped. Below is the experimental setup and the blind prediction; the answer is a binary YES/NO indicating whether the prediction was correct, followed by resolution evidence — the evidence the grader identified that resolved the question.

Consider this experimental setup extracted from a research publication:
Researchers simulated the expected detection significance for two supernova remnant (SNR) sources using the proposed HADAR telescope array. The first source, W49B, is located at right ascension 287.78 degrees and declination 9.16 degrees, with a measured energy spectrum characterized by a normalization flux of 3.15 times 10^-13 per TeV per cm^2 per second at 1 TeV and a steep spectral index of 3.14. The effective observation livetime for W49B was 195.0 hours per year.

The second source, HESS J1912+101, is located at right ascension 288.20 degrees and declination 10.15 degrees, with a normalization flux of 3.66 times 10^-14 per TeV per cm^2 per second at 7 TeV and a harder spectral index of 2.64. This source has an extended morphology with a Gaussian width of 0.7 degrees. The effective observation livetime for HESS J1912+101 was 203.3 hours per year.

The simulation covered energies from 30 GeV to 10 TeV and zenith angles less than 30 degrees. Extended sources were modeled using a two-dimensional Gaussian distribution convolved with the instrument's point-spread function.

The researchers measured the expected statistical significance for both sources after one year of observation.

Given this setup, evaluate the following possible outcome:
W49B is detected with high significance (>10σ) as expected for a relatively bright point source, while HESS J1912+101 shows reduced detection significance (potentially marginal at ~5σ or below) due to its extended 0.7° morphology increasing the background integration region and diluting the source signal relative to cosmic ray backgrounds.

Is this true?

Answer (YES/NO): NO